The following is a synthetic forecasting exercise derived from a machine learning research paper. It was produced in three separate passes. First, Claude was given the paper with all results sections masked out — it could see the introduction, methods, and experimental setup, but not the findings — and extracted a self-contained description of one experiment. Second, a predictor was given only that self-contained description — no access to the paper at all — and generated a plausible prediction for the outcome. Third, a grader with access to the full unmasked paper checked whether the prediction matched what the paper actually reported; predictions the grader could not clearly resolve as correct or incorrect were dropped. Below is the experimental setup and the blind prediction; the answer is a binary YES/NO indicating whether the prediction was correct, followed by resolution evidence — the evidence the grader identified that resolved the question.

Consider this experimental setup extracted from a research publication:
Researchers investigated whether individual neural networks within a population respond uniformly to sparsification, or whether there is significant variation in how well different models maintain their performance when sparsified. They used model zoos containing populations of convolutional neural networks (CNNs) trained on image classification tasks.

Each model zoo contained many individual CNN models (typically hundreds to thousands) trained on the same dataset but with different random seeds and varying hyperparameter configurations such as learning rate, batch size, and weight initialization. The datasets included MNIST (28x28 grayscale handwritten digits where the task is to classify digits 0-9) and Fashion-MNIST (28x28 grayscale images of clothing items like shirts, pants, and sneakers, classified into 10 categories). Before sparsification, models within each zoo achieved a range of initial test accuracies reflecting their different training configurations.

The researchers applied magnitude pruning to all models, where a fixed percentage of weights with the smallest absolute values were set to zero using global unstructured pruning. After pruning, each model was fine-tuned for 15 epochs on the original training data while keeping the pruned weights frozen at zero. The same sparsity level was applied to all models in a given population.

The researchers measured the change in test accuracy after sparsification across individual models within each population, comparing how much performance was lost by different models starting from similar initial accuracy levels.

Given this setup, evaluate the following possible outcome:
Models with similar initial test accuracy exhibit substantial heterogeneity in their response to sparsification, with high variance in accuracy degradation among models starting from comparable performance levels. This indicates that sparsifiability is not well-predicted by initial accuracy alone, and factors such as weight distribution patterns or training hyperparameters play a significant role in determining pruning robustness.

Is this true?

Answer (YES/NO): NO